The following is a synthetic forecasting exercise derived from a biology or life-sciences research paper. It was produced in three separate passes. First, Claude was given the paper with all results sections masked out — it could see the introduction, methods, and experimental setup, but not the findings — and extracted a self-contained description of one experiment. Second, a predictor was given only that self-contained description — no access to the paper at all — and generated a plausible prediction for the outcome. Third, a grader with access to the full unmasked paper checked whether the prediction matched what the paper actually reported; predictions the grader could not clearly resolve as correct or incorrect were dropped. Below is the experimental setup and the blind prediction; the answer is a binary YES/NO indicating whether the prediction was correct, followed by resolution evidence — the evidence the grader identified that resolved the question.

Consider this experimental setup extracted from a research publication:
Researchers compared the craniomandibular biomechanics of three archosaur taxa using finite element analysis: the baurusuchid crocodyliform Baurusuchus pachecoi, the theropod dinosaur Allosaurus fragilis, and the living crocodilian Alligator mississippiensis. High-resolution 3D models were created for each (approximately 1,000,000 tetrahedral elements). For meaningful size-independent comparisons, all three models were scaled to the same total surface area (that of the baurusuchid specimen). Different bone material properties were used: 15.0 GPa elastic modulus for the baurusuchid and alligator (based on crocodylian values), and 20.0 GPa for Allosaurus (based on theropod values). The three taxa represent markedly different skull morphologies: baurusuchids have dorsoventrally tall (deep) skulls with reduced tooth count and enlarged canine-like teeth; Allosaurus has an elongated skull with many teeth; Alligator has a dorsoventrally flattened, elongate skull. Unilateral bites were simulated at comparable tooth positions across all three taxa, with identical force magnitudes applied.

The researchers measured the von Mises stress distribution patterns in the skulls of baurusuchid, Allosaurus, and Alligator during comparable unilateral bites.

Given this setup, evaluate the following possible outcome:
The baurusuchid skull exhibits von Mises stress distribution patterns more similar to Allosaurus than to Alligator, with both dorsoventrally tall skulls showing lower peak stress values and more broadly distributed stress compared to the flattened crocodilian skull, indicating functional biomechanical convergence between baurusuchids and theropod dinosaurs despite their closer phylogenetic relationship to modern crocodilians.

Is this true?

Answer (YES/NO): NO